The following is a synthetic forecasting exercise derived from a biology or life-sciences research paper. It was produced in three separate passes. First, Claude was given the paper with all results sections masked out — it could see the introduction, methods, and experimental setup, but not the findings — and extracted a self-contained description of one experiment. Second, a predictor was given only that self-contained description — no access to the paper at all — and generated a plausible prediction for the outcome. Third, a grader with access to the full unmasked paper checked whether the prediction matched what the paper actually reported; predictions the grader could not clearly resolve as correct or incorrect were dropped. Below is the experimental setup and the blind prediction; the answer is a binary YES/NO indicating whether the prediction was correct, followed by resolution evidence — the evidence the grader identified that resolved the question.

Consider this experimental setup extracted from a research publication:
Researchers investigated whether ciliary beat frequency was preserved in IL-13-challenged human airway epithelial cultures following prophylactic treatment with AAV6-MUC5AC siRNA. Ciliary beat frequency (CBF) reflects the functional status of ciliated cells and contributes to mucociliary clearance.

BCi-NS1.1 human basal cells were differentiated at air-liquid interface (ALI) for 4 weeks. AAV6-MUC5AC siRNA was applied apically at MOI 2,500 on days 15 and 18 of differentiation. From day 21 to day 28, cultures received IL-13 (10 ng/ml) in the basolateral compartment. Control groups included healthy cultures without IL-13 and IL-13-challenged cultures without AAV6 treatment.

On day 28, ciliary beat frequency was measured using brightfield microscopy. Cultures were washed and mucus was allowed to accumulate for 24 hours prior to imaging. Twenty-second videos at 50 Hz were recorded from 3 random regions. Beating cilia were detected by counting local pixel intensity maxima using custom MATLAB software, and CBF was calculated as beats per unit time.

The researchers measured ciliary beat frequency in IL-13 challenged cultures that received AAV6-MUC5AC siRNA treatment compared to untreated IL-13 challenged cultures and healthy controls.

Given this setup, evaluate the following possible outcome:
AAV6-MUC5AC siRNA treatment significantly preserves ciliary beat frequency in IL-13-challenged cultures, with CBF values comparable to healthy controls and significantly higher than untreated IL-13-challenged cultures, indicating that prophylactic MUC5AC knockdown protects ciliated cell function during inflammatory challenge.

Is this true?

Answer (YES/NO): NO